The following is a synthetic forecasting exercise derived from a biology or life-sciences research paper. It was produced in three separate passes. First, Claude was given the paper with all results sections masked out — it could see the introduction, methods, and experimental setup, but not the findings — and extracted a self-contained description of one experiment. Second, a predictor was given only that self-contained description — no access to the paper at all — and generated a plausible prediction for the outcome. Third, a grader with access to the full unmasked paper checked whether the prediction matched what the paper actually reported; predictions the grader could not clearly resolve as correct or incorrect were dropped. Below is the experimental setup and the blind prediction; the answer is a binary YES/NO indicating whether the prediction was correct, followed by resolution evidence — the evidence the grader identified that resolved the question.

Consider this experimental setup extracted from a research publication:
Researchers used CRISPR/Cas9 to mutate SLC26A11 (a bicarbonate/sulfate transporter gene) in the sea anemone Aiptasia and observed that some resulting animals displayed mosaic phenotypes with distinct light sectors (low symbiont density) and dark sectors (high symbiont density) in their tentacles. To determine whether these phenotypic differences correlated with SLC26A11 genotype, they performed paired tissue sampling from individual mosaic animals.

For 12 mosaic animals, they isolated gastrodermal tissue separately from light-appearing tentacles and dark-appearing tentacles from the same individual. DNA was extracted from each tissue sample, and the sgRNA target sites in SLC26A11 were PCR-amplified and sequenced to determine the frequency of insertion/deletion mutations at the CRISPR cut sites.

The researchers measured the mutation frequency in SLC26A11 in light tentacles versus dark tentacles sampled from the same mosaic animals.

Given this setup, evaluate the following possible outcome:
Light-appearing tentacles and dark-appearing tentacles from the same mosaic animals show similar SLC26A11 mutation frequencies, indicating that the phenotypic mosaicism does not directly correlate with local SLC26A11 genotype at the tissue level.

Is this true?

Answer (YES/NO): NO